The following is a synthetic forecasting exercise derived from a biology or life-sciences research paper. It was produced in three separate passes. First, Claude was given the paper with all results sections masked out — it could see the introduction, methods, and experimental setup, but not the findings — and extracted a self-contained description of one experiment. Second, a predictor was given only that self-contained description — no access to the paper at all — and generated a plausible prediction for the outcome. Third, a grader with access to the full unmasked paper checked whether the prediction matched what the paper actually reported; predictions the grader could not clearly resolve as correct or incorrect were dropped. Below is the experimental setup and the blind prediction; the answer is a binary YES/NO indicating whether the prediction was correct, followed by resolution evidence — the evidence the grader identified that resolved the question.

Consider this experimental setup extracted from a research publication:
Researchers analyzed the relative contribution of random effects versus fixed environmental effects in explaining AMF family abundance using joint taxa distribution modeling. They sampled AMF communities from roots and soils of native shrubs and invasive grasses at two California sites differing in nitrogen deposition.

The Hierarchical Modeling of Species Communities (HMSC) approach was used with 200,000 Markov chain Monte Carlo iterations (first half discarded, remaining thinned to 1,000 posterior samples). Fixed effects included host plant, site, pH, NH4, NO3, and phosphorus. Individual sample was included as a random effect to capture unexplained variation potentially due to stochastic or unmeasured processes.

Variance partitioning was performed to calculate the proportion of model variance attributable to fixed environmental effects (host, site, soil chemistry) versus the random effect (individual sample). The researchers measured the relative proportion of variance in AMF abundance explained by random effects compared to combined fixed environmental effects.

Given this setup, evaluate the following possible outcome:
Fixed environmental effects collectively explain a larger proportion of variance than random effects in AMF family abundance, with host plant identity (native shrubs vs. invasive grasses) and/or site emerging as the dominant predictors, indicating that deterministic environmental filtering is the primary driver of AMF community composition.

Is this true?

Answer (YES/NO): NO